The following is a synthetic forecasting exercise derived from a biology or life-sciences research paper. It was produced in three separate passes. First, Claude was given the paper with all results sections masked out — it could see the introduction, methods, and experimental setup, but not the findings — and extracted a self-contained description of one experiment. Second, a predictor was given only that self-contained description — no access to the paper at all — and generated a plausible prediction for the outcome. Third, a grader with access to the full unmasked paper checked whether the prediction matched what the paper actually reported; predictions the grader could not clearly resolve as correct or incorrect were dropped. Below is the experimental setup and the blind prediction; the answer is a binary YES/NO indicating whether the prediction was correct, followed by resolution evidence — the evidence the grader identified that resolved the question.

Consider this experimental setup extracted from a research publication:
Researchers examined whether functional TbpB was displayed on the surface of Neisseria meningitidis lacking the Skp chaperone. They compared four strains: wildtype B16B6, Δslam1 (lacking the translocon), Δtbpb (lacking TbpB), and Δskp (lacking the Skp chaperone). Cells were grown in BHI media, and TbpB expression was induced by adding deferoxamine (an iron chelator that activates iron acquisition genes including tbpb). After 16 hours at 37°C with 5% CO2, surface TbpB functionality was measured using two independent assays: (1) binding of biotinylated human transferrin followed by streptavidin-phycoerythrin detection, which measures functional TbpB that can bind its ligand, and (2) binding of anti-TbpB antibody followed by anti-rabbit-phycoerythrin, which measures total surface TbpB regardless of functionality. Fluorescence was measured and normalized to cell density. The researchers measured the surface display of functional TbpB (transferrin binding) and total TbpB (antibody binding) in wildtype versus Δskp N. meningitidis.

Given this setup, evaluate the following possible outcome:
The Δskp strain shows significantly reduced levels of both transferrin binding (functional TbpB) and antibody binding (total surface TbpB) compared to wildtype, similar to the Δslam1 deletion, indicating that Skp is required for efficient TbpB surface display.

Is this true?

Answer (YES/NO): NO